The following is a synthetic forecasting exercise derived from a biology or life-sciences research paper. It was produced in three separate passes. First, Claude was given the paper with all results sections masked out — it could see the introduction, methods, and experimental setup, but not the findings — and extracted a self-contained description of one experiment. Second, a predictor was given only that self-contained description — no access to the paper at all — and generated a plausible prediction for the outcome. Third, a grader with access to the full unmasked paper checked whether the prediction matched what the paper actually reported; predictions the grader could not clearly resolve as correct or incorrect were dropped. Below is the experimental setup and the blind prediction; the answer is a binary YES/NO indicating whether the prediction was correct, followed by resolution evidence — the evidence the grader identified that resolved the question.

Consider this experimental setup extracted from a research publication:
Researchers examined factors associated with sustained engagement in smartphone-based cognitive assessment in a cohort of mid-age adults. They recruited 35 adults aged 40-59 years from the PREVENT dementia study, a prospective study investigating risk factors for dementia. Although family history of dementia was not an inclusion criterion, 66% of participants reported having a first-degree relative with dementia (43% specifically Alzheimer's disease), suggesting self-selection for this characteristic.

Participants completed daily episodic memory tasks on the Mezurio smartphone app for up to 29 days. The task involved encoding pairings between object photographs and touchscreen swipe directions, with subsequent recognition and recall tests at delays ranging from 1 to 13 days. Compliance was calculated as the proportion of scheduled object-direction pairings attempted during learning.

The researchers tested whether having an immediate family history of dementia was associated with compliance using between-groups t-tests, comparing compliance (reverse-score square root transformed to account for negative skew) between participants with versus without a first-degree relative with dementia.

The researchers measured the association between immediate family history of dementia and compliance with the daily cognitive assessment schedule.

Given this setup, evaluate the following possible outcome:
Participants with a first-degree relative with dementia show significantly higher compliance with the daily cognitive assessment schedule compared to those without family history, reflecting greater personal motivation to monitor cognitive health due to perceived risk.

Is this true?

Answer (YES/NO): NO